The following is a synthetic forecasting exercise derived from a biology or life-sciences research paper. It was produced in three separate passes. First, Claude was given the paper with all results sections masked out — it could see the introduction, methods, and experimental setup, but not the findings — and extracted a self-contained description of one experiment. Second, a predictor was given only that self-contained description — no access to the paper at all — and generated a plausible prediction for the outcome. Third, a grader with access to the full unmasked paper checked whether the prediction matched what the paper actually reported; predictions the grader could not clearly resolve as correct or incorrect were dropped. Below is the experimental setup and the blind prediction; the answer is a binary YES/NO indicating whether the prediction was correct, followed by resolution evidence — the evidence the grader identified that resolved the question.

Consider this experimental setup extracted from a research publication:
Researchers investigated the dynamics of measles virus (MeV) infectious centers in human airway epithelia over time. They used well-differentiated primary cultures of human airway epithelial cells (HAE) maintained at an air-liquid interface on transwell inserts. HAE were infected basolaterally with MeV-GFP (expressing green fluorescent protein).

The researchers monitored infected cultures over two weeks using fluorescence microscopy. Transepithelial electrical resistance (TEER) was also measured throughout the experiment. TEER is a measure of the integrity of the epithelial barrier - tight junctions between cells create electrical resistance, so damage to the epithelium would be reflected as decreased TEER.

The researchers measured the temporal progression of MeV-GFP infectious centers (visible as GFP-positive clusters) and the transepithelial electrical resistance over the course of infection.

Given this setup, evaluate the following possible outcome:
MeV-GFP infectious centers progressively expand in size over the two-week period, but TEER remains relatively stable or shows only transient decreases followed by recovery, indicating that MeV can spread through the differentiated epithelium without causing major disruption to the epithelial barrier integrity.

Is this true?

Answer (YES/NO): NO